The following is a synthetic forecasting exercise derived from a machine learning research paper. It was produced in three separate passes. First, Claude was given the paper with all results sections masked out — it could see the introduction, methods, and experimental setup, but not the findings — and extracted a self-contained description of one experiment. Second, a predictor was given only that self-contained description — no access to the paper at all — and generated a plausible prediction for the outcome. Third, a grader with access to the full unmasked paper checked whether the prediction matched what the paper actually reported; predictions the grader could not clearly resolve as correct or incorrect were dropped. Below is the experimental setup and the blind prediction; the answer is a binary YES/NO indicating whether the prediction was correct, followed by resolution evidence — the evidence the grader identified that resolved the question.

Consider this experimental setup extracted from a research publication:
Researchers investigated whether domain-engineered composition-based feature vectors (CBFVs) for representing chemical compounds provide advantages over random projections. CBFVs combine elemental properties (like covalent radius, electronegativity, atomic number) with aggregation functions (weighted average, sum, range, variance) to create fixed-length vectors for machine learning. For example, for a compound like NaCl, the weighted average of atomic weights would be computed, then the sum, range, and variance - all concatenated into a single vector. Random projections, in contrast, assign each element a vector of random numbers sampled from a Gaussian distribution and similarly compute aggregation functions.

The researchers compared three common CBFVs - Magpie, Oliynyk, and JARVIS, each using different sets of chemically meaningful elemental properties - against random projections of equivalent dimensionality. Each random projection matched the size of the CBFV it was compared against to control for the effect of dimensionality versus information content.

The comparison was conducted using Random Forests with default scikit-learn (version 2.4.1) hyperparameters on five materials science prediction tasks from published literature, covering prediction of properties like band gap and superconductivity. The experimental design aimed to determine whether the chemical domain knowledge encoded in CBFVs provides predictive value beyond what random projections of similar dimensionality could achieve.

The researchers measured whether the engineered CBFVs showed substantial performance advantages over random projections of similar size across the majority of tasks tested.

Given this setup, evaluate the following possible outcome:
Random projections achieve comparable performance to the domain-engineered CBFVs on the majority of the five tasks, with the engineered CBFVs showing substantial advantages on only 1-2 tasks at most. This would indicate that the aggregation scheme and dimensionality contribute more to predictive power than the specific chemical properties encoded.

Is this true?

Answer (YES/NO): YES